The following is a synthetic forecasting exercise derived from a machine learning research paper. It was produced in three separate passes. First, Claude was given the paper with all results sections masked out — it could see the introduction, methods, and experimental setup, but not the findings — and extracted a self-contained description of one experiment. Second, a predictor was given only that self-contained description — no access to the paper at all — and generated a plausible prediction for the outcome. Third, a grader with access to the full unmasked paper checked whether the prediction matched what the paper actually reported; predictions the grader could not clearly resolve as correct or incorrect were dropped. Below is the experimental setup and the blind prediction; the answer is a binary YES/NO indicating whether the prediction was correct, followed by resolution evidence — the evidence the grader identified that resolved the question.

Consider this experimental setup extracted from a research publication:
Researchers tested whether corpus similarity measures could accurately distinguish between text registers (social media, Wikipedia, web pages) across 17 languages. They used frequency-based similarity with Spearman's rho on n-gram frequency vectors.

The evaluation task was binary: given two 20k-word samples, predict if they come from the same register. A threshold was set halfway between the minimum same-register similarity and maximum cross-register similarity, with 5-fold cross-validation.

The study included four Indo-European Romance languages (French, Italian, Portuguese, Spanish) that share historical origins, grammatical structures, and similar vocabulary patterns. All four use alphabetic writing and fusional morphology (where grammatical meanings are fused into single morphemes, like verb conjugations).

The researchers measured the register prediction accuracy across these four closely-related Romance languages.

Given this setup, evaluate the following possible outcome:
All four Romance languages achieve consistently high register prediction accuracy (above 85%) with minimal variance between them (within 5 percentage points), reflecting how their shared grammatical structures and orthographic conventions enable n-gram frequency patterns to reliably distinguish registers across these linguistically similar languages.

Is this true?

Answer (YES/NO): NO